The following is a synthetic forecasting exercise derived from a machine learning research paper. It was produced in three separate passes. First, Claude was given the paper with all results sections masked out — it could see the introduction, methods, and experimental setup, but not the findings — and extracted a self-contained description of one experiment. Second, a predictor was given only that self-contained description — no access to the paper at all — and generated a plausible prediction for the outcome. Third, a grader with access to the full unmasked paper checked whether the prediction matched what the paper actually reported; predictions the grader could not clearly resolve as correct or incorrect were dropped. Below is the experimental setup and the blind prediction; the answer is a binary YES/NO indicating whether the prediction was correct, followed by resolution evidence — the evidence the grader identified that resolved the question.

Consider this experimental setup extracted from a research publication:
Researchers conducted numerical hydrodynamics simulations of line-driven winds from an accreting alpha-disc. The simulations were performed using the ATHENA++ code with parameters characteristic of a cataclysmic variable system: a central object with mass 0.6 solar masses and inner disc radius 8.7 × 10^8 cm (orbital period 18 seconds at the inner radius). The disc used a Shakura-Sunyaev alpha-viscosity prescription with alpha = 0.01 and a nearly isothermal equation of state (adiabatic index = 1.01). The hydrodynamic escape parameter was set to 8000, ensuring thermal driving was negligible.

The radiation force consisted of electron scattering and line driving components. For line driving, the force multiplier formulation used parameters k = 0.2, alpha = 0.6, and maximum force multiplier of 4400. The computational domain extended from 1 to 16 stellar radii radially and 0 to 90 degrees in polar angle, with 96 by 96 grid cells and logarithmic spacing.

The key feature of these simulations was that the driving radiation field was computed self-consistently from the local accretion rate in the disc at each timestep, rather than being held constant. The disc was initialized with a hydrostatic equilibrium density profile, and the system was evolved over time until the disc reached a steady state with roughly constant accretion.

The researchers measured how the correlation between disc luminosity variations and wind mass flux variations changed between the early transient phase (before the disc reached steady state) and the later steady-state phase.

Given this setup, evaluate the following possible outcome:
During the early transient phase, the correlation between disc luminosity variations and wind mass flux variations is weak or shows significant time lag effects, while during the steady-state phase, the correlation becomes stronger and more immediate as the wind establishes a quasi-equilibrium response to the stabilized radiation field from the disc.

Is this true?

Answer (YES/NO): NO